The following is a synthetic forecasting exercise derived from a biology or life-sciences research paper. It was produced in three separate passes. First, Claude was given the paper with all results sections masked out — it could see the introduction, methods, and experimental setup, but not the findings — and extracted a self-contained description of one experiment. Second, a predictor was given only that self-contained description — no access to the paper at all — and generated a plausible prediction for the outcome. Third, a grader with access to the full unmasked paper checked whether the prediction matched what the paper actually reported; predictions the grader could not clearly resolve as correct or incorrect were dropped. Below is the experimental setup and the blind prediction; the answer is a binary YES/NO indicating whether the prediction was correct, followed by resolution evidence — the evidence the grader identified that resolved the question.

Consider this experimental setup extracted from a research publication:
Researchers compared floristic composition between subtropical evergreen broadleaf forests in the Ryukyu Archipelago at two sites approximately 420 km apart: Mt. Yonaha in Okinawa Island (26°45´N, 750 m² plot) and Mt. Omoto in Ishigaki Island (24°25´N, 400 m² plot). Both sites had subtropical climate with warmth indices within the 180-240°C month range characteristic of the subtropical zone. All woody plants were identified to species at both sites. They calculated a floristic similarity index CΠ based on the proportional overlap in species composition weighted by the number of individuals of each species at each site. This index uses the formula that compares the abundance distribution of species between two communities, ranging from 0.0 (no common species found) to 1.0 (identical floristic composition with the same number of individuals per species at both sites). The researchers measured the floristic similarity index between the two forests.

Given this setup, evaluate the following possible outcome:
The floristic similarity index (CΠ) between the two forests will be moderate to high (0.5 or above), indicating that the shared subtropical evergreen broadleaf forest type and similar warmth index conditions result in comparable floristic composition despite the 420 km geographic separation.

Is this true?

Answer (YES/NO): NO